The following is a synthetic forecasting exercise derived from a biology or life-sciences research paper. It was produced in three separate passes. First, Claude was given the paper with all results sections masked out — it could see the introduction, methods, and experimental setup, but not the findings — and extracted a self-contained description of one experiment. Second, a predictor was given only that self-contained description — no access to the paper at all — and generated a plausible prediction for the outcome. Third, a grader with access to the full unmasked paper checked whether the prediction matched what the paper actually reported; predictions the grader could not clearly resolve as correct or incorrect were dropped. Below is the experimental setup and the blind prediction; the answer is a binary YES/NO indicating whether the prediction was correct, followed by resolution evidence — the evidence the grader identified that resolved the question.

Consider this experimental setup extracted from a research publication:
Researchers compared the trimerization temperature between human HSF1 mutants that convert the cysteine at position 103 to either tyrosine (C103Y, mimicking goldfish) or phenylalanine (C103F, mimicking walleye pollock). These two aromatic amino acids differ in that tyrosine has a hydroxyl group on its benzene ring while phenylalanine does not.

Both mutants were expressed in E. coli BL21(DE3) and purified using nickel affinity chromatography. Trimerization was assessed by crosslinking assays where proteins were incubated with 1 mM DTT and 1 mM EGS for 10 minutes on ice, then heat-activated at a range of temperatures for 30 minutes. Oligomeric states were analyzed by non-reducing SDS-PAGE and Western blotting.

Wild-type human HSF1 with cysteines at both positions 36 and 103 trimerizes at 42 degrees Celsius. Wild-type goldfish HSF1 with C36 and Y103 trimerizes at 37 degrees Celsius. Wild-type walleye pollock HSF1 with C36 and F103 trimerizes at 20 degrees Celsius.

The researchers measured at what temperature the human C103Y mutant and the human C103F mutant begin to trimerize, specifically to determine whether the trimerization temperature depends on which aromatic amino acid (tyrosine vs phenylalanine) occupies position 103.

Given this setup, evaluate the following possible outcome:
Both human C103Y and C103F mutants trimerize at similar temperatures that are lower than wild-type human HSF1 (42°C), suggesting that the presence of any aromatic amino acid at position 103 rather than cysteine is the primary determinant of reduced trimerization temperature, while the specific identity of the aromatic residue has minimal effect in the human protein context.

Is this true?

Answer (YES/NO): NO